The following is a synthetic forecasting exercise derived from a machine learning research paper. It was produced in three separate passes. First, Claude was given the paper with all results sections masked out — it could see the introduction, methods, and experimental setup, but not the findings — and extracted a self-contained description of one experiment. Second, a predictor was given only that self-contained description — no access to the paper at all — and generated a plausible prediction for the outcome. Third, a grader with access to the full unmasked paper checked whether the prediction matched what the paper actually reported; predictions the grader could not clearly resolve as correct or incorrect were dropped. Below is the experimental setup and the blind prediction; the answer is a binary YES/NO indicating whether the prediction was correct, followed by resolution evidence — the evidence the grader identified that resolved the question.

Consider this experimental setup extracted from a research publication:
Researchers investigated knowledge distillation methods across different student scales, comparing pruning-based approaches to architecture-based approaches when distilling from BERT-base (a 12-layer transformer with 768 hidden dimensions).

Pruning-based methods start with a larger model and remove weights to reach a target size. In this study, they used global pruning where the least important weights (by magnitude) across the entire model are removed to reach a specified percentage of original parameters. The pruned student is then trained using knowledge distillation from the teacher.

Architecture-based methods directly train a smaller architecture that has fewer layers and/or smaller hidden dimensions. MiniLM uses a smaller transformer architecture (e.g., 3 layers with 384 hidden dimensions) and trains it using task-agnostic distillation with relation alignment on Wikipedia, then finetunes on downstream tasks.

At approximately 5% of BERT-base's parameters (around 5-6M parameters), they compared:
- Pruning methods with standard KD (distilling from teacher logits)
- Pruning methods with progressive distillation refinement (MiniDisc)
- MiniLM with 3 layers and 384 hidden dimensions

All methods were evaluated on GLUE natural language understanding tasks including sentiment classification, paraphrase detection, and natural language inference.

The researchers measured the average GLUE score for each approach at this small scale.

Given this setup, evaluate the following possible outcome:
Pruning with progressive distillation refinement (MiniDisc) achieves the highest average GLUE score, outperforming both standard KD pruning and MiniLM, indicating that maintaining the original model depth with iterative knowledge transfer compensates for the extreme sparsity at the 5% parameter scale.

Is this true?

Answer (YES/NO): NO